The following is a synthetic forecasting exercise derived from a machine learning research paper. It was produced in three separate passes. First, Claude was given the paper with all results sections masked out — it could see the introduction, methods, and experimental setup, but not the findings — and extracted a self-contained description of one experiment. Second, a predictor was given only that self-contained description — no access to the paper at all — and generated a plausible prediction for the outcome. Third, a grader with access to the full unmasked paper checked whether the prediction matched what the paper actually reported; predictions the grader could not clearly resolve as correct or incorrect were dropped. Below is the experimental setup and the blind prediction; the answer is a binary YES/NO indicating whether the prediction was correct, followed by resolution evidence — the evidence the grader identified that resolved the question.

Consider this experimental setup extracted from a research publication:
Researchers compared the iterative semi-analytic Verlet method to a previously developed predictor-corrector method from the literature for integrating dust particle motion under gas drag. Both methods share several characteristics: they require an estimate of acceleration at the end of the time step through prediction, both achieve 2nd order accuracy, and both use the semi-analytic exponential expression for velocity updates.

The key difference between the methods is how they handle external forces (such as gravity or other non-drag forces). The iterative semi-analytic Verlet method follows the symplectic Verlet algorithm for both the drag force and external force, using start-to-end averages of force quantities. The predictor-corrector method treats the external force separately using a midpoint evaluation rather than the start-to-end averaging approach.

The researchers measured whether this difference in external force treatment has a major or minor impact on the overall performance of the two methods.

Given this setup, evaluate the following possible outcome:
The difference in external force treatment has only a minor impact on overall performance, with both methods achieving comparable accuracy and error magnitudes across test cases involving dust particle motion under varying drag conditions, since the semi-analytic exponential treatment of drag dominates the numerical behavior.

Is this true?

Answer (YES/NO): YES